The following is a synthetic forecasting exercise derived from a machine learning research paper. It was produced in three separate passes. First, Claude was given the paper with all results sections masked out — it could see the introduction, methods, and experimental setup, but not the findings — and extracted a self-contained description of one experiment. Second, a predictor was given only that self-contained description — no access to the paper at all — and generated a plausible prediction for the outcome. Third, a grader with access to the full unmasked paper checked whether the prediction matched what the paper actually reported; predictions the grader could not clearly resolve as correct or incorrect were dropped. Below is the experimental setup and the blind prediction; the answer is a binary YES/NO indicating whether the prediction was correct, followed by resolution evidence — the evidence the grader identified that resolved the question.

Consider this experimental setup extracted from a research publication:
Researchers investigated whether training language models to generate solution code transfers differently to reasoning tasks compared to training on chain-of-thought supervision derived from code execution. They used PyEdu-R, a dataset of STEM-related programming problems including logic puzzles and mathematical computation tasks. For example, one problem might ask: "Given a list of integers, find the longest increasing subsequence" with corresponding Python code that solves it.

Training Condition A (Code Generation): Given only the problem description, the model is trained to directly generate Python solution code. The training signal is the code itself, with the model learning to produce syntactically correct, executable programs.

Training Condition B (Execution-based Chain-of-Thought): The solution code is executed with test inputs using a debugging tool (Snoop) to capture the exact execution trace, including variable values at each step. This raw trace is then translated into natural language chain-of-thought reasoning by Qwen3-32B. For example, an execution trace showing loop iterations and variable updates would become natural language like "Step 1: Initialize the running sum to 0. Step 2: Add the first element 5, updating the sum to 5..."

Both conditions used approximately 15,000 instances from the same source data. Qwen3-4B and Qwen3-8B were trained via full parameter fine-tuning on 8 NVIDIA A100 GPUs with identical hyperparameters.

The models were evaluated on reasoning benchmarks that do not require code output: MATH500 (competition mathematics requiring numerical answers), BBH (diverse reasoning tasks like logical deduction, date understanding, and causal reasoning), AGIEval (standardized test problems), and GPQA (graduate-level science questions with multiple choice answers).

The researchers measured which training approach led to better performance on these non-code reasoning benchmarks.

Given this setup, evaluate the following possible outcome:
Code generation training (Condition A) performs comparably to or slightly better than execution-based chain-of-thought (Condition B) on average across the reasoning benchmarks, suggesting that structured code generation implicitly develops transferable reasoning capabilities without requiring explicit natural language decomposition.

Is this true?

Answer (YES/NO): NO